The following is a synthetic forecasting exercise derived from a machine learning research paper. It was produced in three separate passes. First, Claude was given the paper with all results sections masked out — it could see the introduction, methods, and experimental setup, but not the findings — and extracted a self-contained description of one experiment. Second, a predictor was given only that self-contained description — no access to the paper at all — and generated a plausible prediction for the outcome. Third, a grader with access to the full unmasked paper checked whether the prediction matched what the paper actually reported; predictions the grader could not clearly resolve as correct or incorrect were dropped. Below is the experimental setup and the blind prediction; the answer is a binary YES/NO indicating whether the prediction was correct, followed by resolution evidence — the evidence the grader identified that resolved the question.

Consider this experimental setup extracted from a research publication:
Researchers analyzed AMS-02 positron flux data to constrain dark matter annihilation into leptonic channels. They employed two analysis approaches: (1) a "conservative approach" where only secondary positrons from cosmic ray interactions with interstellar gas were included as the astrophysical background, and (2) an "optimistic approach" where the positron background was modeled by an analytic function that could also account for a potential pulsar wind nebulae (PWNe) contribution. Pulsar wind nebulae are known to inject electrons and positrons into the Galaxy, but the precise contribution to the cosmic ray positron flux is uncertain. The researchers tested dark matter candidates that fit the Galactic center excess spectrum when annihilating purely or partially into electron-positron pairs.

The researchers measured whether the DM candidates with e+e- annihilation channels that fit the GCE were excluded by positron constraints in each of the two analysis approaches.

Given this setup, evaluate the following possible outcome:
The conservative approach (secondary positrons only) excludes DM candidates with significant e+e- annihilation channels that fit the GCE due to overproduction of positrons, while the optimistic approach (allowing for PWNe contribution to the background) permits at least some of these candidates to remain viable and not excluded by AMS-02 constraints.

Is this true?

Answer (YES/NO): NO